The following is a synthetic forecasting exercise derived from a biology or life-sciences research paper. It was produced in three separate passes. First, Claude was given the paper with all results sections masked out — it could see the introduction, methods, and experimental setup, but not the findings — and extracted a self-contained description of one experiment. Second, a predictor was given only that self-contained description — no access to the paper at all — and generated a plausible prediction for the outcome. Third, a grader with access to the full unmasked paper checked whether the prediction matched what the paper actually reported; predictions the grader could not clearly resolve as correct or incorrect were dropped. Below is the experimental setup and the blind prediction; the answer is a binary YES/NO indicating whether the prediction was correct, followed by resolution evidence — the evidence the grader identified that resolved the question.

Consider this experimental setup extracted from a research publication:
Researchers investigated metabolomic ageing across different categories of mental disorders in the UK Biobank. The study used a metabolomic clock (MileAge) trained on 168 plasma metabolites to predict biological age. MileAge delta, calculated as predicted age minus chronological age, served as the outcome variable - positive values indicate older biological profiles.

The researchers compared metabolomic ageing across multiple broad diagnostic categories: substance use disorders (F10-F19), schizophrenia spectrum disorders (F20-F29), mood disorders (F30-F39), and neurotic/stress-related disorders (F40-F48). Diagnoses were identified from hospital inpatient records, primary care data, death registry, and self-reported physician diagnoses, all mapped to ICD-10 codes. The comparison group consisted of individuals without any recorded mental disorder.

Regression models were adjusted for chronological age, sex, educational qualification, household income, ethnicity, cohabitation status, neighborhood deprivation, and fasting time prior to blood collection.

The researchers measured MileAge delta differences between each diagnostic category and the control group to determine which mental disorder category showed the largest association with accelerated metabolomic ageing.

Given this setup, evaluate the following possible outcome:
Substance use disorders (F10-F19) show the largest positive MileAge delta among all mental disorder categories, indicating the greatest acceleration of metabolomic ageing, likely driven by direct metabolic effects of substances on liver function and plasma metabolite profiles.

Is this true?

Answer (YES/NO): NO